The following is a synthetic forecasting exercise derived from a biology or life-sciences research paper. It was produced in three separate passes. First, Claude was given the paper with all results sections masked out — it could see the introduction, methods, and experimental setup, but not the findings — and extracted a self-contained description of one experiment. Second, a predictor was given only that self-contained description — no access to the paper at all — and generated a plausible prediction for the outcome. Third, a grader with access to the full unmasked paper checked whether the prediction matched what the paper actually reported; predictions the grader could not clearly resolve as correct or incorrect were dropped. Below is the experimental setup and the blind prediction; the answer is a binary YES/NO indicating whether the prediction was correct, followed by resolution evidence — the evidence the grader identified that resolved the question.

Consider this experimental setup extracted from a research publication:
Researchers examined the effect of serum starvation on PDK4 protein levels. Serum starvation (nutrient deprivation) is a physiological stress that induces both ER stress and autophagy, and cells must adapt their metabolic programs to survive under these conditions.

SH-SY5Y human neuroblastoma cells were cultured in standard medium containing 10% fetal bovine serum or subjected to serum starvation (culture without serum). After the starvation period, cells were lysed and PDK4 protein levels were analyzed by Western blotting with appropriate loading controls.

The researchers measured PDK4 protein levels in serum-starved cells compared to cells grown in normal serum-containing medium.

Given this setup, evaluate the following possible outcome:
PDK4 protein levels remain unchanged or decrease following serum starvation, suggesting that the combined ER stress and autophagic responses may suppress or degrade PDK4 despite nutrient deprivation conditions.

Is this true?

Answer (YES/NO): NO